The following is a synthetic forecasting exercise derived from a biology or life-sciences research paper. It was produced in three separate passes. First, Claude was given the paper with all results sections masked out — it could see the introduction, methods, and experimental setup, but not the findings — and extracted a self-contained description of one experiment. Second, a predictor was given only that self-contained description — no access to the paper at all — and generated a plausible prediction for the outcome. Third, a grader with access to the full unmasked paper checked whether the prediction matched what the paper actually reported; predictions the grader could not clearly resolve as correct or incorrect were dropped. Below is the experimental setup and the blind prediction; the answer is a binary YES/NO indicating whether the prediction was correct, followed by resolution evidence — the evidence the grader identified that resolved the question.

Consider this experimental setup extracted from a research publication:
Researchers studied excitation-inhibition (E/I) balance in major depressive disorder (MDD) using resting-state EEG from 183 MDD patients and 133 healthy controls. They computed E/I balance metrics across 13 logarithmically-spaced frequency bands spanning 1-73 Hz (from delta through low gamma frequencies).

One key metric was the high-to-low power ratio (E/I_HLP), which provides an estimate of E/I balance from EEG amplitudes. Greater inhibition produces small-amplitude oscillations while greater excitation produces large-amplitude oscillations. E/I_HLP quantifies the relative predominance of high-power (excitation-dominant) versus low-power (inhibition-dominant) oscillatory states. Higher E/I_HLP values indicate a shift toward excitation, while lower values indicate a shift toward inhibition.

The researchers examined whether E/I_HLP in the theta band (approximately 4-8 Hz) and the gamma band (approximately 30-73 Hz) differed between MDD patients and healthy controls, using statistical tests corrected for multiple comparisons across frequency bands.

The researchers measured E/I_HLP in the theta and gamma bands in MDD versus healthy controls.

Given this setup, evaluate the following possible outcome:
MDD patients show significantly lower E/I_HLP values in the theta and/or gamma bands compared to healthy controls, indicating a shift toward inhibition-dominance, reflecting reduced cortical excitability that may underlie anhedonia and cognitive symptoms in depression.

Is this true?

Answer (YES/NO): YES